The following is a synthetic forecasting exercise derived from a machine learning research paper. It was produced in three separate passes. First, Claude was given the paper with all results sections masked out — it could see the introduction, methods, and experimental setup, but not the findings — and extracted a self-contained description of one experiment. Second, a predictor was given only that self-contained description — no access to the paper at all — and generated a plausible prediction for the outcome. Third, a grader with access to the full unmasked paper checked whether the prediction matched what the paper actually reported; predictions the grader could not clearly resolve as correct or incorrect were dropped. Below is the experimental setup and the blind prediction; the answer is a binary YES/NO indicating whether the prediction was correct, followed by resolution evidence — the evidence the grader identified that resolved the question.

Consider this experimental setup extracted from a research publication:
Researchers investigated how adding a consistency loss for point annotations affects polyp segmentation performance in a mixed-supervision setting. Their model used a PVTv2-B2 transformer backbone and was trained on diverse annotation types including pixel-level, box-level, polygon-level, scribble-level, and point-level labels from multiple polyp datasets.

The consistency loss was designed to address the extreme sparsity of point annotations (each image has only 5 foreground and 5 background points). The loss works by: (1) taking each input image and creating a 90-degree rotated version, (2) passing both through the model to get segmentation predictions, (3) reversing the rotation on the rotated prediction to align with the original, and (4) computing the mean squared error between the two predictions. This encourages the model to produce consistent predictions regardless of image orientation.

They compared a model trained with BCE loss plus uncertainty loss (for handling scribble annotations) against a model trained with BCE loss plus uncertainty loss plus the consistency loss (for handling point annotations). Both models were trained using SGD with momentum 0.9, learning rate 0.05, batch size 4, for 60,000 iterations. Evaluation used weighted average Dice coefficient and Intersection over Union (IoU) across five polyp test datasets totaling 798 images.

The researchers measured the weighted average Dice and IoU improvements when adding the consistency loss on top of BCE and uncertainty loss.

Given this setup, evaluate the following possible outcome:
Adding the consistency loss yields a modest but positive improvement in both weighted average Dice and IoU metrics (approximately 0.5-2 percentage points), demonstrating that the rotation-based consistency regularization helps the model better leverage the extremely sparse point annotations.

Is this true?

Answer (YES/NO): NO